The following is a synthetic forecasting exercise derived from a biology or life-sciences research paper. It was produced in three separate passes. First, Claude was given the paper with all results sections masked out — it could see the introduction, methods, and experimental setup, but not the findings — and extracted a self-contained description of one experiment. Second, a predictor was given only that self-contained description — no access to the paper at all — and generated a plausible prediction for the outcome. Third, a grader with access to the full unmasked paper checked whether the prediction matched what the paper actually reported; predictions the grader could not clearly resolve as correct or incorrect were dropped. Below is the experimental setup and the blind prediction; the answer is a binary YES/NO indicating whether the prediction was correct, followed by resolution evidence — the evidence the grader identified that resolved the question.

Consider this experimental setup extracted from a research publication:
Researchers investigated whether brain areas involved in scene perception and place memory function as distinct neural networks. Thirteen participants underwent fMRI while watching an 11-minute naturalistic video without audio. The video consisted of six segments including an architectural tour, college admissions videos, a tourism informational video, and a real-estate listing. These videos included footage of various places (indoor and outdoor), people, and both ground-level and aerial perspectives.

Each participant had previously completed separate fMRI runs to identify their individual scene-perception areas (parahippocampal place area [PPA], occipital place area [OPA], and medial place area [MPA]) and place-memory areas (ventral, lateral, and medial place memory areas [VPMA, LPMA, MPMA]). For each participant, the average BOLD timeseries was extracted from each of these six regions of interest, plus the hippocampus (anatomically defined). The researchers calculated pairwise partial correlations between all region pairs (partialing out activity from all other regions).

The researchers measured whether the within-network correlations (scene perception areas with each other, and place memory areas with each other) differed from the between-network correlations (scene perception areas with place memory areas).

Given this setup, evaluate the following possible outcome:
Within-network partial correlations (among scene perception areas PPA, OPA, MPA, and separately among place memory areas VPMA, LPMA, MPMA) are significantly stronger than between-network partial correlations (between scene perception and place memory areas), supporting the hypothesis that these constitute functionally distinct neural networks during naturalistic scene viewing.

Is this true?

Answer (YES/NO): YES